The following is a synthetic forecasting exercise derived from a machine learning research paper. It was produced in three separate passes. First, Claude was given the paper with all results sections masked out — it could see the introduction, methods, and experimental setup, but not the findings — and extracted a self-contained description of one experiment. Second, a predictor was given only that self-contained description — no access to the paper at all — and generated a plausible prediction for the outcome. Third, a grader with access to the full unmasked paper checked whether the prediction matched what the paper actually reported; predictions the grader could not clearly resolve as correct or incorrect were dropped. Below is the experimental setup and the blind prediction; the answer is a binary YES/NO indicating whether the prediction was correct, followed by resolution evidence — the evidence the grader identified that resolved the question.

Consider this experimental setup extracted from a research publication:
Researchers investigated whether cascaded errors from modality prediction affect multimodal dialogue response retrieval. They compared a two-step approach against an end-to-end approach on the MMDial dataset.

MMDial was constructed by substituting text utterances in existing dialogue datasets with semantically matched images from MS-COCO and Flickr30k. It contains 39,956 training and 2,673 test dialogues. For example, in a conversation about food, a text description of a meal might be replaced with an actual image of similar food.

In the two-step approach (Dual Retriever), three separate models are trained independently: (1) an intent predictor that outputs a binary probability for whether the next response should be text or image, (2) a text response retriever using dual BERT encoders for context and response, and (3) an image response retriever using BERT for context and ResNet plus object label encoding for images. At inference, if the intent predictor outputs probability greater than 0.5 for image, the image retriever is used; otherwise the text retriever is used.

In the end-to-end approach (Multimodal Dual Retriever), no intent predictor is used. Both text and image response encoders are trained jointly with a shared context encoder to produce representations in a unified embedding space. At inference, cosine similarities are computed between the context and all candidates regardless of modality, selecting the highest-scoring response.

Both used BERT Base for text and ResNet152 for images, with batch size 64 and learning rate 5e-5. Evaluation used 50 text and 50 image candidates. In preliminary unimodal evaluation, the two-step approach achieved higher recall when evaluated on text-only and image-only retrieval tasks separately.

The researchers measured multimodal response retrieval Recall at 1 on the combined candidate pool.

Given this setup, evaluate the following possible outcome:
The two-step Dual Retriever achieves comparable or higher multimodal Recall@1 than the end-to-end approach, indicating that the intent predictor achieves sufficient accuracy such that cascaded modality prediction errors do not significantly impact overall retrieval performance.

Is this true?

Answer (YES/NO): NO